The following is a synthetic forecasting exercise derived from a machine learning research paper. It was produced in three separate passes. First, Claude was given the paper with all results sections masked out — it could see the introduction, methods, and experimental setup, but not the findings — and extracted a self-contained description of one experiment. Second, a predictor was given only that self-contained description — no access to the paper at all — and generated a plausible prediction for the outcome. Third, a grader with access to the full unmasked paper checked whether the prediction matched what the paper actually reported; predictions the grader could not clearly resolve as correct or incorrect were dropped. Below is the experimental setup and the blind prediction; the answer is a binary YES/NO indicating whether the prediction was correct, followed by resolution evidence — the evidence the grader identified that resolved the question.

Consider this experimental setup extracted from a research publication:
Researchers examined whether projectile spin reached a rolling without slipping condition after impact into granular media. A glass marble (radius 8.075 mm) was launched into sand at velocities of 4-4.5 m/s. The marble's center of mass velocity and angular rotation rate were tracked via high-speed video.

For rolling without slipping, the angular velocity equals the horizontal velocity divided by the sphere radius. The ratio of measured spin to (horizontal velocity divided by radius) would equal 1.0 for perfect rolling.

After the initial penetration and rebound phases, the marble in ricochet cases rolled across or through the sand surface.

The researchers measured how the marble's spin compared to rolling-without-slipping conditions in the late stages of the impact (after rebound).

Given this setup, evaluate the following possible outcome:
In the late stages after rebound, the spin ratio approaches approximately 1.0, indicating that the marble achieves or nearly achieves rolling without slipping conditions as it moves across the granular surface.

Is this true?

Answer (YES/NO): YES